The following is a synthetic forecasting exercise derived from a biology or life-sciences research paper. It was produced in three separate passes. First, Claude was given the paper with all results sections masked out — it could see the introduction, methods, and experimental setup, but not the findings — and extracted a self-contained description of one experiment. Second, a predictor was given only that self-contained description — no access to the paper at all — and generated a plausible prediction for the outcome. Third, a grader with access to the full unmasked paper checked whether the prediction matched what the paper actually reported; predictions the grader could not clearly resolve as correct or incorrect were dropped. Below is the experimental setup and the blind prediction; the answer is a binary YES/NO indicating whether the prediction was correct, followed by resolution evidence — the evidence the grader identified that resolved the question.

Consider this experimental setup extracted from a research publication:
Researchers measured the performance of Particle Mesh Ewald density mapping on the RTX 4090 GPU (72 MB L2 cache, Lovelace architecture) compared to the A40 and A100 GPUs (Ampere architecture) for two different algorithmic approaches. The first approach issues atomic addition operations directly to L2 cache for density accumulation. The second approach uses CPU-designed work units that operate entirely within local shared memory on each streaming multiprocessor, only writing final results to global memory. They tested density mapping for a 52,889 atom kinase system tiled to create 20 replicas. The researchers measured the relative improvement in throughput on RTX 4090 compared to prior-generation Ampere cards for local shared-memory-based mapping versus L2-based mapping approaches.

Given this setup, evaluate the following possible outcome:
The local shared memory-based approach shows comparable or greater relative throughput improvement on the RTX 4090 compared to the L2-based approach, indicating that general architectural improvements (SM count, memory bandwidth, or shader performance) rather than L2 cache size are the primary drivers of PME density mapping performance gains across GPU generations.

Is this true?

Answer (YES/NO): YES